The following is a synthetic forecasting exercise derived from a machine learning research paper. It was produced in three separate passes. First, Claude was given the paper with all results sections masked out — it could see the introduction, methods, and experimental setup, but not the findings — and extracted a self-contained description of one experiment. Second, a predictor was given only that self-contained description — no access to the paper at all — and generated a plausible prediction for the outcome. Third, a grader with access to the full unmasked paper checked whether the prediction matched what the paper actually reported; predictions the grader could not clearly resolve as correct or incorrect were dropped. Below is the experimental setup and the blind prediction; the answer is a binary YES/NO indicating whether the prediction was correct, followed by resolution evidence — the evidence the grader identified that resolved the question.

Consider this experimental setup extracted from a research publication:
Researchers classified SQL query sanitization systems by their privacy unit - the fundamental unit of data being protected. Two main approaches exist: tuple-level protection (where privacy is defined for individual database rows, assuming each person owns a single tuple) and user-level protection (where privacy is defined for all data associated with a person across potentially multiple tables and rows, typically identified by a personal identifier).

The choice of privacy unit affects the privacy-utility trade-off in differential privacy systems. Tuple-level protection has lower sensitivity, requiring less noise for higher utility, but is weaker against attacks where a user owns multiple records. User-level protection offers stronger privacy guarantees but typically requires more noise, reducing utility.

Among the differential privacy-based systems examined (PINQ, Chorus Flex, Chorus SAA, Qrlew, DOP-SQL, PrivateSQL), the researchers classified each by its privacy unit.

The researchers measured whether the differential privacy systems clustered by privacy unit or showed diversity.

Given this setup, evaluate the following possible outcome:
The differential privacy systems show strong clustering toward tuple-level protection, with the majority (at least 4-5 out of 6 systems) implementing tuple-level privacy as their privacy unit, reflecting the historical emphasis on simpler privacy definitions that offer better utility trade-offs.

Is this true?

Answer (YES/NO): NO